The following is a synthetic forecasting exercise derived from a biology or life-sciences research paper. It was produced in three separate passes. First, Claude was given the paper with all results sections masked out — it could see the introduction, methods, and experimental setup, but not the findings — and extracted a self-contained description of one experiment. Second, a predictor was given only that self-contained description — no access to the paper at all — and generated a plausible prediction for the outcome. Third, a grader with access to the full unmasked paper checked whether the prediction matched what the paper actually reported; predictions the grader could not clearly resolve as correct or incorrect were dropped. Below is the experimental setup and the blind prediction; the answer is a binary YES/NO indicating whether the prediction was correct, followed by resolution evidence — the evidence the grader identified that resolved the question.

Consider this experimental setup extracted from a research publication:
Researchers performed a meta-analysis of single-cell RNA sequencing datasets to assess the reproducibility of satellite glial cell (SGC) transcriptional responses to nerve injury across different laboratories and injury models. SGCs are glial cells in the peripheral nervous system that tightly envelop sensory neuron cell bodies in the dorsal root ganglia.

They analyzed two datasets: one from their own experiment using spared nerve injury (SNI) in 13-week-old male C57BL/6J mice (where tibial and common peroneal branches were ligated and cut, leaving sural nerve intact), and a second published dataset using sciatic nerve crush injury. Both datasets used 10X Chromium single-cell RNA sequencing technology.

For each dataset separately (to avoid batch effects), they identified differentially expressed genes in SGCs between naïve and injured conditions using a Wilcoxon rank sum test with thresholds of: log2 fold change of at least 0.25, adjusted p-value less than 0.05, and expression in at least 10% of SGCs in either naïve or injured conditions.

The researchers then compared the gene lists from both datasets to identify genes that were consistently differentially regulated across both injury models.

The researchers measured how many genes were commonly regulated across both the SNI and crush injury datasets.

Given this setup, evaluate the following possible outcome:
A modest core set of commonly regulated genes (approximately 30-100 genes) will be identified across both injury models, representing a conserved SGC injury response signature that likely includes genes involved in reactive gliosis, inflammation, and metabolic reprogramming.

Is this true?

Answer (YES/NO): NO